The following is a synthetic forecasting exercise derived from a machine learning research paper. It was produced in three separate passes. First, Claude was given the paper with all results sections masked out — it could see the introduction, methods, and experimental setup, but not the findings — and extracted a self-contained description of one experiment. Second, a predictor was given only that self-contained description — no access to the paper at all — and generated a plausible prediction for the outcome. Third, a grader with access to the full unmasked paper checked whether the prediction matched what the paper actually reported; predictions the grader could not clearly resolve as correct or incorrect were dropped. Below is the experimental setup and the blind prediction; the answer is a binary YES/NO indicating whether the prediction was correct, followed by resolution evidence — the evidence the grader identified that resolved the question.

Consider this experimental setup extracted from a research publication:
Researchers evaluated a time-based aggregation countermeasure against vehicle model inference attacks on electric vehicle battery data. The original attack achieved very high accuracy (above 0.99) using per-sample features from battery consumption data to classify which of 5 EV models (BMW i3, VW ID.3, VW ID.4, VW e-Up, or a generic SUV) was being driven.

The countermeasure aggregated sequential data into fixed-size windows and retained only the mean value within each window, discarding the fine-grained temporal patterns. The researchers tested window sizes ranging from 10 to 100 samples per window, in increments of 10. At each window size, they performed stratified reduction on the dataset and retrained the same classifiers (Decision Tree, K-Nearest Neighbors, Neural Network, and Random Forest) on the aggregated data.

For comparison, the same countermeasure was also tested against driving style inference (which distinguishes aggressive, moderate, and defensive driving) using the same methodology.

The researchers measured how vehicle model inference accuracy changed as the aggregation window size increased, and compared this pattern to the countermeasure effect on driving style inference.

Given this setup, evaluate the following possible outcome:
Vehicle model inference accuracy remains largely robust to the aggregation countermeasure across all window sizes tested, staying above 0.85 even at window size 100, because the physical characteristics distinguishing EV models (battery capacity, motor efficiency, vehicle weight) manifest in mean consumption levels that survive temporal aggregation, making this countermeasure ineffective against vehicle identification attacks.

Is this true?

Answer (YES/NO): NO